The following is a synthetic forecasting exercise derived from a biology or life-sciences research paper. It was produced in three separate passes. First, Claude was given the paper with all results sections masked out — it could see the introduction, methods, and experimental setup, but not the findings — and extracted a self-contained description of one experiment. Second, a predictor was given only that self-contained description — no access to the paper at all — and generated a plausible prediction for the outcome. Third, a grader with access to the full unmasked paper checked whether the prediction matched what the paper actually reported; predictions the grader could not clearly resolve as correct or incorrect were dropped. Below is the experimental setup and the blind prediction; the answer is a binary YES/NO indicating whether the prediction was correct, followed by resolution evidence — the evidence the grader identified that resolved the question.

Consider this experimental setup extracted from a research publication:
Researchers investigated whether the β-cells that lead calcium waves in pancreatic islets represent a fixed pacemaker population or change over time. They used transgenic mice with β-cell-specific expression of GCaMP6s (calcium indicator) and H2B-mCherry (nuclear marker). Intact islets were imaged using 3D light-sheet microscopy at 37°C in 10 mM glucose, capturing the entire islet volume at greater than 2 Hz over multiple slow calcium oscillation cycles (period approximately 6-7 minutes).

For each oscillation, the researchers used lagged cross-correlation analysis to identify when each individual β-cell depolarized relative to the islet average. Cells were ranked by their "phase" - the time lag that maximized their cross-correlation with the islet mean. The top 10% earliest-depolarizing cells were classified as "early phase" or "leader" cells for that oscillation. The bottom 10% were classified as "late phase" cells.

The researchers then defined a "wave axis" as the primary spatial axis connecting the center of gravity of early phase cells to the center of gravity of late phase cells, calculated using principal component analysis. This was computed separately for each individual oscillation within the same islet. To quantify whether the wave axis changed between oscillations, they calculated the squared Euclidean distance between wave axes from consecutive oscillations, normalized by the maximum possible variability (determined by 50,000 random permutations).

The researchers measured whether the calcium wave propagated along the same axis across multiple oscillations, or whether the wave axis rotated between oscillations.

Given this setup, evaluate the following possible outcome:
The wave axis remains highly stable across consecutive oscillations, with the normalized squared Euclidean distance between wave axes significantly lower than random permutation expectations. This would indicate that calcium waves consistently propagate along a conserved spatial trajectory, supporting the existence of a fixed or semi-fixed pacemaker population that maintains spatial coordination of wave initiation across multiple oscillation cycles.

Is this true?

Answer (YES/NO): NO